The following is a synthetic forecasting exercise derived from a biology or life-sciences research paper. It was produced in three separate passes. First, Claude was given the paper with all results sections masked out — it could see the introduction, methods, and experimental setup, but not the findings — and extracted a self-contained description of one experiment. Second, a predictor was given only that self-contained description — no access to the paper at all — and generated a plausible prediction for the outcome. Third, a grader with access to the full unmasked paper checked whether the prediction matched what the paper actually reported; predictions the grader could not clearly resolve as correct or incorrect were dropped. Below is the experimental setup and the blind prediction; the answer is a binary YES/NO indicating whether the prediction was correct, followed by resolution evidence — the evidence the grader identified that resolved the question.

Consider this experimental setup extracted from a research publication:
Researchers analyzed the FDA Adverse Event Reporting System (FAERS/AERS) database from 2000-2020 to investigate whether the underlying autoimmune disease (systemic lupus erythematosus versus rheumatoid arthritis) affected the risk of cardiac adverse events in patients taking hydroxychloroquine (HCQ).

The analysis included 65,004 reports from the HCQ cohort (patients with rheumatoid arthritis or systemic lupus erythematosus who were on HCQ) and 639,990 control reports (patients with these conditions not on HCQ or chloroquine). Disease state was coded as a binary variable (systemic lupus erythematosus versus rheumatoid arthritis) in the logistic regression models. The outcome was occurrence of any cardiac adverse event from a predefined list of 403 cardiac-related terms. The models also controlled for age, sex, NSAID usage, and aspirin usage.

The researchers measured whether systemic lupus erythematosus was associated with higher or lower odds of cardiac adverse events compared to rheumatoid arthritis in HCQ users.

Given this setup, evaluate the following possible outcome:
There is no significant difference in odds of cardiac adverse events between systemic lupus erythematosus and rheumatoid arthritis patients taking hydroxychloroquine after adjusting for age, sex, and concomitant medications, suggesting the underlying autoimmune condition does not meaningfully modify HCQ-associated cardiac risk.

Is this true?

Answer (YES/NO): NO